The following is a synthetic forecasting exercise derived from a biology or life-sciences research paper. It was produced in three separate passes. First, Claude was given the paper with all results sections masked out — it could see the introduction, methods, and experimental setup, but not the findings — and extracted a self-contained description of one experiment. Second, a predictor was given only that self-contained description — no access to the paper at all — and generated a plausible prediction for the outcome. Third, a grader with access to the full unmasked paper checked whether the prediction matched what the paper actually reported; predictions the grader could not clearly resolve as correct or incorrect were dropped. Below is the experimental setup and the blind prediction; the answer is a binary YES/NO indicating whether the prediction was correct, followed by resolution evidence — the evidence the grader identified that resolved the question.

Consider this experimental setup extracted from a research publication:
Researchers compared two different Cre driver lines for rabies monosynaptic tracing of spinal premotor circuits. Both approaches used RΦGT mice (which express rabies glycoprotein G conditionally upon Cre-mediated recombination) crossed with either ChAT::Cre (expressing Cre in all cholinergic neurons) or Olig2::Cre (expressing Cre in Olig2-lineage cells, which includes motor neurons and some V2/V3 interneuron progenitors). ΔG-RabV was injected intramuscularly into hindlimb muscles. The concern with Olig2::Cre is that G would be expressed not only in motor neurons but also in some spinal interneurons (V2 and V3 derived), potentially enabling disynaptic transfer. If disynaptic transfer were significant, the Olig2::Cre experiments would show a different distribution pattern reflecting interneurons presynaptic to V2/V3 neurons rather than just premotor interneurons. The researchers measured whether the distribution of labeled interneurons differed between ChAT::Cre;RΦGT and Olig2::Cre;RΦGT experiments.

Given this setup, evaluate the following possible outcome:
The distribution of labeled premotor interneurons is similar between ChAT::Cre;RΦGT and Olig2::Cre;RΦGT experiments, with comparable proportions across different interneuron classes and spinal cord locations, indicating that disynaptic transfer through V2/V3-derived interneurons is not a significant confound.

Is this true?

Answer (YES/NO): YES